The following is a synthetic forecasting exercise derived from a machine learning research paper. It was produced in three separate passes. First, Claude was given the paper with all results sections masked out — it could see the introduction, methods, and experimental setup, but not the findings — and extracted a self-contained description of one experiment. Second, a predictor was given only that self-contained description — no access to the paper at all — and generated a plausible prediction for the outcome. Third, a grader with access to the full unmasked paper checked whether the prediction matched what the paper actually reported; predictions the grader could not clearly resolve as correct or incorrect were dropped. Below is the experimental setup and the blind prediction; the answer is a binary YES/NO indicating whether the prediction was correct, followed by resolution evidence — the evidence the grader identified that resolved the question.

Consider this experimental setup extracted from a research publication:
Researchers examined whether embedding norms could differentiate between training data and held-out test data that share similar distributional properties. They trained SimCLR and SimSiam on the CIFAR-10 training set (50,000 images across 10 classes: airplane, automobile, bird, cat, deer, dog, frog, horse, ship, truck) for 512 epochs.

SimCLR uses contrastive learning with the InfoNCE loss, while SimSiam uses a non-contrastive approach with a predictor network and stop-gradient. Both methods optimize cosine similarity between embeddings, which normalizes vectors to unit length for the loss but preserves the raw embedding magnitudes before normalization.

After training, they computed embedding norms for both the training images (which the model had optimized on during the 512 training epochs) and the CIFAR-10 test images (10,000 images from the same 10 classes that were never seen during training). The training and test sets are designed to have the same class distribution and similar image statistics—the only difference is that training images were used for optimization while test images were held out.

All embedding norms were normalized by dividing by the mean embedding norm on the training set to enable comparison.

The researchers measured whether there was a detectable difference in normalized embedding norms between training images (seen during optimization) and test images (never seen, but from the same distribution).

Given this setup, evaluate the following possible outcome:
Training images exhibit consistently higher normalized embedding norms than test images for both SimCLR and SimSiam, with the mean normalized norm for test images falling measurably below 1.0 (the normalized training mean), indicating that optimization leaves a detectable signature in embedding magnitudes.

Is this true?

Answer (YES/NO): YES